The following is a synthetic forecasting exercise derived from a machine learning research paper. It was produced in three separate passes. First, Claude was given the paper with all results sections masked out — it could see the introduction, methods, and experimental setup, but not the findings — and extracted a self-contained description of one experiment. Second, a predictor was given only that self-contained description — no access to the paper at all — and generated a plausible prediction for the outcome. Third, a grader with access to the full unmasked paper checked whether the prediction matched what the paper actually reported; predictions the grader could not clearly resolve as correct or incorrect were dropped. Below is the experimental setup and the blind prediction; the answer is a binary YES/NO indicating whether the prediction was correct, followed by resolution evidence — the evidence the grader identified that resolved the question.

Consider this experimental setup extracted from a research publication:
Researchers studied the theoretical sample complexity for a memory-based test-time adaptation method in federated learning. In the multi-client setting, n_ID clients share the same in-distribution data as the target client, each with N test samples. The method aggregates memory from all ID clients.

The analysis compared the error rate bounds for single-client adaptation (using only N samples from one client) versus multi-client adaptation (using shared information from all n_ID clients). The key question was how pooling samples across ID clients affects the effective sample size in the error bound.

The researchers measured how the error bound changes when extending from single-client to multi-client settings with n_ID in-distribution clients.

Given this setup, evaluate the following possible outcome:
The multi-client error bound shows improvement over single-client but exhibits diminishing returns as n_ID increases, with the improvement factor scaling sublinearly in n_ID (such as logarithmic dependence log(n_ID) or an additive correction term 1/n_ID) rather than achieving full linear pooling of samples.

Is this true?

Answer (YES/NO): NO